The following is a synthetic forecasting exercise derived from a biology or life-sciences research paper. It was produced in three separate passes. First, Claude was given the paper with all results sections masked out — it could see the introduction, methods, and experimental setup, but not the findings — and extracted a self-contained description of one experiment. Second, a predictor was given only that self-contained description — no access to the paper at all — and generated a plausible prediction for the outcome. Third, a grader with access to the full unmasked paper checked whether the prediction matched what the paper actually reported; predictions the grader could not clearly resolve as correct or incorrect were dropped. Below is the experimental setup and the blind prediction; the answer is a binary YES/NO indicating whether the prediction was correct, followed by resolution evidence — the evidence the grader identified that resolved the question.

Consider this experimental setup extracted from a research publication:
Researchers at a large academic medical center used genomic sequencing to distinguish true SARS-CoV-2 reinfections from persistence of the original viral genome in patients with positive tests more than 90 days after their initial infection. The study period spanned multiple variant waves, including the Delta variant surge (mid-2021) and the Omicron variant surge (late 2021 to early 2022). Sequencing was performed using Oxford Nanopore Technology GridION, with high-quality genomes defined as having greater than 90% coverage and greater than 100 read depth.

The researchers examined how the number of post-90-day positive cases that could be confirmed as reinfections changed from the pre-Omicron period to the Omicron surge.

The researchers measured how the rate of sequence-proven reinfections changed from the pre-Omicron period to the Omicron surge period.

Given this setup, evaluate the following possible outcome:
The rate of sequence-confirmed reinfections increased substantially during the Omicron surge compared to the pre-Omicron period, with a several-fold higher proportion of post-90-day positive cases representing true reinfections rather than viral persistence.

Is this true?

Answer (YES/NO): YES